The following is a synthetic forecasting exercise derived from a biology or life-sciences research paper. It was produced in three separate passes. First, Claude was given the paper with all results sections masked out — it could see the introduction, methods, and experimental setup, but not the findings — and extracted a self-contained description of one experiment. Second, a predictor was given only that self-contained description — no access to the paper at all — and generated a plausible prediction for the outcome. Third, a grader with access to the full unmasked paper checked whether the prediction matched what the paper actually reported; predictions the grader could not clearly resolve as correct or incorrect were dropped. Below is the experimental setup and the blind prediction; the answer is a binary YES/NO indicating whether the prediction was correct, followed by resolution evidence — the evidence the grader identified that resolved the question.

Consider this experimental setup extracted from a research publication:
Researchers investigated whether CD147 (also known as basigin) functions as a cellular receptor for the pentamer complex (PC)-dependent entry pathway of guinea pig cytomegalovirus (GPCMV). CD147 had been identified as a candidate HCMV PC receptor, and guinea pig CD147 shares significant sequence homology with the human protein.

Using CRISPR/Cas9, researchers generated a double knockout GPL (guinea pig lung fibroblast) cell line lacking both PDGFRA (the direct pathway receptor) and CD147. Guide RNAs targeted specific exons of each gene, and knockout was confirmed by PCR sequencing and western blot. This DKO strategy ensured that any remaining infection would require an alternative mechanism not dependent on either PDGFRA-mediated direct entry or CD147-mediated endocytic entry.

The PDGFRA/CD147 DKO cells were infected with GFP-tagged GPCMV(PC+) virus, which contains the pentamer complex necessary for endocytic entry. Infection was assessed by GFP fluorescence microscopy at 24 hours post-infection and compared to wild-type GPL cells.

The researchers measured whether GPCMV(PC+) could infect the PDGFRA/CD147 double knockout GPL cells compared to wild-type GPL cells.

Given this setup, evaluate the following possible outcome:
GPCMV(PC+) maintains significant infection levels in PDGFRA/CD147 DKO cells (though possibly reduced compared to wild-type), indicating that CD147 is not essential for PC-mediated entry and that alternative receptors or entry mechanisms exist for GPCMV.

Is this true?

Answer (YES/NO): YES